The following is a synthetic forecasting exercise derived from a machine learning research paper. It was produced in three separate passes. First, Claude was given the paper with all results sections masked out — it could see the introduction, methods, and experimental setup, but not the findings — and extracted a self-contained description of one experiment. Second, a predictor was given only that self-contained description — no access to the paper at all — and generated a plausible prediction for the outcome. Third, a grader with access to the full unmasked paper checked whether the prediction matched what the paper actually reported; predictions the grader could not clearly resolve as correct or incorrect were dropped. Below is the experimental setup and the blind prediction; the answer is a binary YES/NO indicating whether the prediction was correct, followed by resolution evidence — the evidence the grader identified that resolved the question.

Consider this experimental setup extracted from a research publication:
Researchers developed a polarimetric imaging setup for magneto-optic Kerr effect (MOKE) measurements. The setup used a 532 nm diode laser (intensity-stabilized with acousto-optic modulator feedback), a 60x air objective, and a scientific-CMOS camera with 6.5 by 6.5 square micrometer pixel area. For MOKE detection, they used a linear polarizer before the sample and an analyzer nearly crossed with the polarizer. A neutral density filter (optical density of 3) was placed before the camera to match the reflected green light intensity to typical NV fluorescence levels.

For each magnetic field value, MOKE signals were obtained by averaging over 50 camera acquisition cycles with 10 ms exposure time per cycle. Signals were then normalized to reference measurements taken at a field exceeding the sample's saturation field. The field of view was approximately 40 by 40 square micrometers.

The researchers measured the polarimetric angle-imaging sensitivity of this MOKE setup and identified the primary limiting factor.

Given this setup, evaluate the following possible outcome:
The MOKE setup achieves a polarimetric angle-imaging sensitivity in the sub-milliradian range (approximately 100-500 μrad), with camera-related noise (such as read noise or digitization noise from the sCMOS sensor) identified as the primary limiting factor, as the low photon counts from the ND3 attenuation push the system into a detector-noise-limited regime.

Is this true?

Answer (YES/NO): NO